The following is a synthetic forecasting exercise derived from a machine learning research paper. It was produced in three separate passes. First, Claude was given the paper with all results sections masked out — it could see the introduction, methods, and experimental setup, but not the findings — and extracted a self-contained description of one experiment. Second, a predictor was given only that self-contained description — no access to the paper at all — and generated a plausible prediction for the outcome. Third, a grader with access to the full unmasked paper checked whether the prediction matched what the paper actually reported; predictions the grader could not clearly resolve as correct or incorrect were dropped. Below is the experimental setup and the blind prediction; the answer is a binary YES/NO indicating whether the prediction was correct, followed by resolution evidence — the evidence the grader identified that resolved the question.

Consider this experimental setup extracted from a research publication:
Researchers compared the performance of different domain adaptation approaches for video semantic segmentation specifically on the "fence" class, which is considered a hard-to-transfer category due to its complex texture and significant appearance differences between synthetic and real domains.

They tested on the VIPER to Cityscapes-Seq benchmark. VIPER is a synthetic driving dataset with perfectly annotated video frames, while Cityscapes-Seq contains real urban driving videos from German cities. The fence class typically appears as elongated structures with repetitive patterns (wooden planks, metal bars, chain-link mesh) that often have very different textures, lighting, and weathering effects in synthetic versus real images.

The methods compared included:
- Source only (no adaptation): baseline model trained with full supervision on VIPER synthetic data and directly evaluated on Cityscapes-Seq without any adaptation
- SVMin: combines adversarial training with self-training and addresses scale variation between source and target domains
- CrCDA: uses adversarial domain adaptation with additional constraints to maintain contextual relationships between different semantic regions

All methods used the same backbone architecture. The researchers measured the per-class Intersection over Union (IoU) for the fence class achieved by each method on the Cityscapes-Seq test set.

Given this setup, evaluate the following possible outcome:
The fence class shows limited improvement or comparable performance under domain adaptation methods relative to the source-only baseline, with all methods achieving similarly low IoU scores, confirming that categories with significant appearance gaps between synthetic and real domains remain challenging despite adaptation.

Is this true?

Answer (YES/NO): NO